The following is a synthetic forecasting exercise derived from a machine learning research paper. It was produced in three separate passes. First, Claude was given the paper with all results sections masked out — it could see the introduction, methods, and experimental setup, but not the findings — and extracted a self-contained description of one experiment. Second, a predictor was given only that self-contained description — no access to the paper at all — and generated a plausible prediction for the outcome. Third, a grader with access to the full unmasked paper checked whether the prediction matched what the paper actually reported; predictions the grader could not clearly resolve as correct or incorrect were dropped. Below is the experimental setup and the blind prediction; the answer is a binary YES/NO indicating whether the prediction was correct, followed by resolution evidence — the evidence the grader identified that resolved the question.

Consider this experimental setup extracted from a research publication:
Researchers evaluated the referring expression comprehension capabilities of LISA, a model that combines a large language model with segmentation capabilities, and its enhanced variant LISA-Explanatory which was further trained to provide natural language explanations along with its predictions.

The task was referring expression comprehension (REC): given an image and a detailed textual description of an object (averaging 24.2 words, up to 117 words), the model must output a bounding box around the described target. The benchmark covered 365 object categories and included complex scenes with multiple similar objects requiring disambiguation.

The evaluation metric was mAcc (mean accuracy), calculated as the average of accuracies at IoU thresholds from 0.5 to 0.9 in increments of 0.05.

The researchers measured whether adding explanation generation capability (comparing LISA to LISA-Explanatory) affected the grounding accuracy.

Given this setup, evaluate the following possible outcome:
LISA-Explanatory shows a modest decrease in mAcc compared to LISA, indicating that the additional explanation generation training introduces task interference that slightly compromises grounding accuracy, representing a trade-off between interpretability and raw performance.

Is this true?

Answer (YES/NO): YES